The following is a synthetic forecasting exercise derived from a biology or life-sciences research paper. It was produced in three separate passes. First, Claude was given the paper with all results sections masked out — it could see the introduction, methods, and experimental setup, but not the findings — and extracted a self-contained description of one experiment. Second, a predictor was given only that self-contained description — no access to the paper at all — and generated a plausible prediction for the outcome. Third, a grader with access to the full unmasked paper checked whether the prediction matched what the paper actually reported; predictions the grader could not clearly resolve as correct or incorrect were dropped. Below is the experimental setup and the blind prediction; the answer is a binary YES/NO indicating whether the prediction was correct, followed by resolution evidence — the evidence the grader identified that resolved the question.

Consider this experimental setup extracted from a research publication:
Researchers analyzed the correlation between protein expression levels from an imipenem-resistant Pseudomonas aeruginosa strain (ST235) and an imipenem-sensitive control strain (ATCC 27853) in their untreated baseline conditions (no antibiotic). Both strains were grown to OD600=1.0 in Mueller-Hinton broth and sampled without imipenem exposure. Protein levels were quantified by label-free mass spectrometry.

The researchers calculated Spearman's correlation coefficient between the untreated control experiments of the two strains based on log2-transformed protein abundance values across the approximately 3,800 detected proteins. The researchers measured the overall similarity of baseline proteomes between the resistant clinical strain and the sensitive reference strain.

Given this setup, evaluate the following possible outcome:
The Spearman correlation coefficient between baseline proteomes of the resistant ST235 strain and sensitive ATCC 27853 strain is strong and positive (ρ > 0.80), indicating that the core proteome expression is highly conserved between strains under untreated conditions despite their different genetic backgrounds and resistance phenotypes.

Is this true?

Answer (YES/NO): YES